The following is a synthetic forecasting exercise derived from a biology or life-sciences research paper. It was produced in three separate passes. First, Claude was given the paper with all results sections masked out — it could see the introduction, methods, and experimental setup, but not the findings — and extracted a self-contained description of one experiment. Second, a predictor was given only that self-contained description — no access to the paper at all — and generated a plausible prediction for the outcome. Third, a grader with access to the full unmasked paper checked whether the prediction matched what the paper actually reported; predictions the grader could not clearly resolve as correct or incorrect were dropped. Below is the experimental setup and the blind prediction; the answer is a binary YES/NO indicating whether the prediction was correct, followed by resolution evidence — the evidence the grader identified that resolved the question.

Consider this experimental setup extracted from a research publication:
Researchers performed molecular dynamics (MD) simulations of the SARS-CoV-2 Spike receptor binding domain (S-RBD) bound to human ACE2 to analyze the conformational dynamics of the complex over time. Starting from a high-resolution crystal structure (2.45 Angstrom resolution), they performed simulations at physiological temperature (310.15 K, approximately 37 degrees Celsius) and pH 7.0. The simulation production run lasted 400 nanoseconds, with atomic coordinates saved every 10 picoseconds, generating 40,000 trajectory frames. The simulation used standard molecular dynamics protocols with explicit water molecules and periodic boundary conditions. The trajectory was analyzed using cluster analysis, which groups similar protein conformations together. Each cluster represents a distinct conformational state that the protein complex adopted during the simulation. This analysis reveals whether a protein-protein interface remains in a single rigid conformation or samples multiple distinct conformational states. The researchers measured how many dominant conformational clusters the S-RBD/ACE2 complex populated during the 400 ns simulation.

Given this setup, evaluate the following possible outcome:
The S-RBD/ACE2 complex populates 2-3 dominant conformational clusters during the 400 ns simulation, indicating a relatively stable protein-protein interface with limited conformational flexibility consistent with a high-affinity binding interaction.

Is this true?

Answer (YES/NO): NO